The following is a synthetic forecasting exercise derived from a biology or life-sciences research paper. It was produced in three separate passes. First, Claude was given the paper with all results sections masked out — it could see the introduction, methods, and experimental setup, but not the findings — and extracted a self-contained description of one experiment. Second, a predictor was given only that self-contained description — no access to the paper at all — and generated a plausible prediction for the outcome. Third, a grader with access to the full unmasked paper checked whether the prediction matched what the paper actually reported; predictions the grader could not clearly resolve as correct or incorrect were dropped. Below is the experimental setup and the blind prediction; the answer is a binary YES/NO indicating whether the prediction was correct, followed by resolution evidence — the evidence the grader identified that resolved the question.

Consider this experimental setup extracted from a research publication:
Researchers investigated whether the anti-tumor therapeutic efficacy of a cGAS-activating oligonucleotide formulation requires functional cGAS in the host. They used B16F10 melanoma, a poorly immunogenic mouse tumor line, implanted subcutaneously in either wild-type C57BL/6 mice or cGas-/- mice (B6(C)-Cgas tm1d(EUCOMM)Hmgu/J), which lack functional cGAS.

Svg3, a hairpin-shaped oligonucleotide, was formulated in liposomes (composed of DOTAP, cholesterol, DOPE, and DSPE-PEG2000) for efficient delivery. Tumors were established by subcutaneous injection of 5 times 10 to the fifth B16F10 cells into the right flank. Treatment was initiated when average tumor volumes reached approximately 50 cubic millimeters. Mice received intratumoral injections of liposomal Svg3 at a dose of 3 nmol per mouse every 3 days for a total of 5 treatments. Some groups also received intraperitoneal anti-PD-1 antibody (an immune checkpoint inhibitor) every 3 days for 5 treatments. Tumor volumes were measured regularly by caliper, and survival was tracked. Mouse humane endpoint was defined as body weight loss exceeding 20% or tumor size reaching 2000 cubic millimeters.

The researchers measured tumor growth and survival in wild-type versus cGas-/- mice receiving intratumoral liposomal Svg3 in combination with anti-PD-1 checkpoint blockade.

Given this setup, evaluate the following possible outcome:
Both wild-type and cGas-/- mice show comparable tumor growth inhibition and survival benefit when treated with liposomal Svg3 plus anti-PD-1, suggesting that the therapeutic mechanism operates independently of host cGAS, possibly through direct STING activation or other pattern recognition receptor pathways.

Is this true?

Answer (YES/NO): NO